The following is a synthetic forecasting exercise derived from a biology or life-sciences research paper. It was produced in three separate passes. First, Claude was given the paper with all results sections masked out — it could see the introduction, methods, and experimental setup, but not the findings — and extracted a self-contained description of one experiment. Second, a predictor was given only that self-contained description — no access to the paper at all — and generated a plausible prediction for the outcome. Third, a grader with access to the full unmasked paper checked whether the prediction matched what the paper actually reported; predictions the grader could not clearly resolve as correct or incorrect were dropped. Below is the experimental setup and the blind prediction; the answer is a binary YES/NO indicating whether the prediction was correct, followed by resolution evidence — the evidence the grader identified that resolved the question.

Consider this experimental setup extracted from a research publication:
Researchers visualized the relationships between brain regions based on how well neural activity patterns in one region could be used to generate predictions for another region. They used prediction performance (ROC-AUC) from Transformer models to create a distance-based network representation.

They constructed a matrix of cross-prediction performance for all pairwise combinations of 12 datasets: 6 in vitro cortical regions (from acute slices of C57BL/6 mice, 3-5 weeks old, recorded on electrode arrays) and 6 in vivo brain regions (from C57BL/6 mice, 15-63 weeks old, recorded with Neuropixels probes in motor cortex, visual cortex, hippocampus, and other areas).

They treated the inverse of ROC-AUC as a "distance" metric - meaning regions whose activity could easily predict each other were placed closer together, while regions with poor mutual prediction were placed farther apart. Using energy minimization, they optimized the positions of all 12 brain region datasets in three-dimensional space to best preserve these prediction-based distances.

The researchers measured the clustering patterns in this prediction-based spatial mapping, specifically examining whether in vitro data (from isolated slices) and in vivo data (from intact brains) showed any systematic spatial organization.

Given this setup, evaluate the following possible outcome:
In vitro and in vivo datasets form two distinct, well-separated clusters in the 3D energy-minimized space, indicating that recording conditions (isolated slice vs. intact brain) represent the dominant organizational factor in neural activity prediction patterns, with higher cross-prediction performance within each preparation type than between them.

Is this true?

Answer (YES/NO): NO